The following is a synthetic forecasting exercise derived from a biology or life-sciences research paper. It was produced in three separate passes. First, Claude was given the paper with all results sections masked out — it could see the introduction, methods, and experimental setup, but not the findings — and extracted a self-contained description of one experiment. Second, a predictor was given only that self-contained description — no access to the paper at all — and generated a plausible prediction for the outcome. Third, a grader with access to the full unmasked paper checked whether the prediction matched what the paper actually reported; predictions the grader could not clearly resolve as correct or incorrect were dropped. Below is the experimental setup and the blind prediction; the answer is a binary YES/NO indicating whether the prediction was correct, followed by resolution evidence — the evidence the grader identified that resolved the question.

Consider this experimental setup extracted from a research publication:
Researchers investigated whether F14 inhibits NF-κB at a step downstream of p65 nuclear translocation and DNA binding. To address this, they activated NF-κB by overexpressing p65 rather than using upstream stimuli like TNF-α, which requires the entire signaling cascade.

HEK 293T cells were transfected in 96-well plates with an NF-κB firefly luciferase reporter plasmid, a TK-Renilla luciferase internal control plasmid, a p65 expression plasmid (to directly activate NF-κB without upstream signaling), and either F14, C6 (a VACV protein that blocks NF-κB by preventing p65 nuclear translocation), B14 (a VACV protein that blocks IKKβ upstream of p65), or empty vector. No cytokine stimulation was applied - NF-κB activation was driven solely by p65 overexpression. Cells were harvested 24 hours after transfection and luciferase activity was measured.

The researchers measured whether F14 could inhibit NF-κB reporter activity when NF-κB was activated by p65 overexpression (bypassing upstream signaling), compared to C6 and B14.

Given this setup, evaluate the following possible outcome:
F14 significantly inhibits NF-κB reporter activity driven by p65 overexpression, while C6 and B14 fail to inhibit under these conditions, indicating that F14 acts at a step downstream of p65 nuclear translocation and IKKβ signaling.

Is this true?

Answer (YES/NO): NO